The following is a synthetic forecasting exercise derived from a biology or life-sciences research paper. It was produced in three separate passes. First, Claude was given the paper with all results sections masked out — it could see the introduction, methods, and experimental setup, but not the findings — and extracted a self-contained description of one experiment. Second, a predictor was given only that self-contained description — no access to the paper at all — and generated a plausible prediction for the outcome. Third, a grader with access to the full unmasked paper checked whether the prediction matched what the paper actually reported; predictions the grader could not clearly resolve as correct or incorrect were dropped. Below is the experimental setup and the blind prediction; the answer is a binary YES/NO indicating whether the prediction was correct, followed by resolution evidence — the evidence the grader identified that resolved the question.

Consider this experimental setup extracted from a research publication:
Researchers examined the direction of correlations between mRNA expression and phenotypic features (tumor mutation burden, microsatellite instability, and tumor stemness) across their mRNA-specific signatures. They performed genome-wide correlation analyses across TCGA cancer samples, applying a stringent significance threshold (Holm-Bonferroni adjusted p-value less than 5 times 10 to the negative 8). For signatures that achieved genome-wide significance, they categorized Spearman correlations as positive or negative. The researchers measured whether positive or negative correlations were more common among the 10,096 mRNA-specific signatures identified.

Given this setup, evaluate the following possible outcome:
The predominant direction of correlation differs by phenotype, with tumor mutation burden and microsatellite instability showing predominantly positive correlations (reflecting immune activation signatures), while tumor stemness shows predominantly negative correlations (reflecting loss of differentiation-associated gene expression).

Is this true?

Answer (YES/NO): NO